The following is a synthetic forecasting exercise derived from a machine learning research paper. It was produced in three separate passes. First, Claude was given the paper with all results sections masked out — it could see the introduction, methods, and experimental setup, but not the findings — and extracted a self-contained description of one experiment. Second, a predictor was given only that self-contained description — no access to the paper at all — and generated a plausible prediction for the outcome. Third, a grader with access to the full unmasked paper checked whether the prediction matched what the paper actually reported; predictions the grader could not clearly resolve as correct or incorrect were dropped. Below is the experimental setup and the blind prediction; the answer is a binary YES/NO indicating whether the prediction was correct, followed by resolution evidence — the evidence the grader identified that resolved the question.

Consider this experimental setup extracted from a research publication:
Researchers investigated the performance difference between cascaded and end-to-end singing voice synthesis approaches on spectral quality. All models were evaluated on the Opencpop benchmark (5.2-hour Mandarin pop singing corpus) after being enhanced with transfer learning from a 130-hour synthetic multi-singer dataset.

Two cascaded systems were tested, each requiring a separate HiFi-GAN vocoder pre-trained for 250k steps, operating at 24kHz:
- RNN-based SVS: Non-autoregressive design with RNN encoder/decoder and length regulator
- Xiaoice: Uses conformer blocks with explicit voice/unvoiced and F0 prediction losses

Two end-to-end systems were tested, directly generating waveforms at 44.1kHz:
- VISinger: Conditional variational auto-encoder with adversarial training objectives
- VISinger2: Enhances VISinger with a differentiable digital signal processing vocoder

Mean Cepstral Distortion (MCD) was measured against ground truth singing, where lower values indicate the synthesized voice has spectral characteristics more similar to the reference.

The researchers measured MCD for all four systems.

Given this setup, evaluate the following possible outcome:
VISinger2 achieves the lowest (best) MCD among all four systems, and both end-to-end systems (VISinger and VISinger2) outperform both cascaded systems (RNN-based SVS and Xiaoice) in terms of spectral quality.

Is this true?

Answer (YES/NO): YES